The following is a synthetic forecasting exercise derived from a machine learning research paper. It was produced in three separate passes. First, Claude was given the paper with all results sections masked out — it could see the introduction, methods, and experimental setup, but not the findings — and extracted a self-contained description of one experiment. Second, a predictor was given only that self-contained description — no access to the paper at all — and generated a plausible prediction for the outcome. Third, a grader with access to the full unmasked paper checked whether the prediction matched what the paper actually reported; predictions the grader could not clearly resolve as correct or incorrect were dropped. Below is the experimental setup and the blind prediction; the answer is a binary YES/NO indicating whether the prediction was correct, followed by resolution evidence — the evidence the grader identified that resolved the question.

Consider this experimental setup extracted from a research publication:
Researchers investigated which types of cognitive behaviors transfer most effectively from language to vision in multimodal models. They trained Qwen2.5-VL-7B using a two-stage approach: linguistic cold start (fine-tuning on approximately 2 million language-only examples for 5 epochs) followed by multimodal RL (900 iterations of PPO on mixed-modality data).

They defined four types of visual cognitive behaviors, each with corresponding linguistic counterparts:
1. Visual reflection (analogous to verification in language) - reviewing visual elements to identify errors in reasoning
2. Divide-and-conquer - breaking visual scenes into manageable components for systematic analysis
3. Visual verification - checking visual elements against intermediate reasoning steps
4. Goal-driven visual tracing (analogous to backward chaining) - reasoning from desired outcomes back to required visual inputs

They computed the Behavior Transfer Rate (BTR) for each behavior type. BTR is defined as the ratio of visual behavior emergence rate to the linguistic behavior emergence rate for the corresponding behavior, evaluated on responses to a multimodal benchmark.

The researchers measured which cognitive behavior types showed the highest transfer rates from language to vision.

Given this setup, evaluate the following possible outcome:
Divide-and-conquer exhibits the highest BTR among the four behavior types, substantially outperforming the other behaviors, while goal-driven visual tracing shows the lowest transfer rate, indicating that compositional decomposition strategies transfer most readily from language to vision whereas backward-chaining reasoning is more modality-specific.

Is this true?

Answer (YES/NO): NO